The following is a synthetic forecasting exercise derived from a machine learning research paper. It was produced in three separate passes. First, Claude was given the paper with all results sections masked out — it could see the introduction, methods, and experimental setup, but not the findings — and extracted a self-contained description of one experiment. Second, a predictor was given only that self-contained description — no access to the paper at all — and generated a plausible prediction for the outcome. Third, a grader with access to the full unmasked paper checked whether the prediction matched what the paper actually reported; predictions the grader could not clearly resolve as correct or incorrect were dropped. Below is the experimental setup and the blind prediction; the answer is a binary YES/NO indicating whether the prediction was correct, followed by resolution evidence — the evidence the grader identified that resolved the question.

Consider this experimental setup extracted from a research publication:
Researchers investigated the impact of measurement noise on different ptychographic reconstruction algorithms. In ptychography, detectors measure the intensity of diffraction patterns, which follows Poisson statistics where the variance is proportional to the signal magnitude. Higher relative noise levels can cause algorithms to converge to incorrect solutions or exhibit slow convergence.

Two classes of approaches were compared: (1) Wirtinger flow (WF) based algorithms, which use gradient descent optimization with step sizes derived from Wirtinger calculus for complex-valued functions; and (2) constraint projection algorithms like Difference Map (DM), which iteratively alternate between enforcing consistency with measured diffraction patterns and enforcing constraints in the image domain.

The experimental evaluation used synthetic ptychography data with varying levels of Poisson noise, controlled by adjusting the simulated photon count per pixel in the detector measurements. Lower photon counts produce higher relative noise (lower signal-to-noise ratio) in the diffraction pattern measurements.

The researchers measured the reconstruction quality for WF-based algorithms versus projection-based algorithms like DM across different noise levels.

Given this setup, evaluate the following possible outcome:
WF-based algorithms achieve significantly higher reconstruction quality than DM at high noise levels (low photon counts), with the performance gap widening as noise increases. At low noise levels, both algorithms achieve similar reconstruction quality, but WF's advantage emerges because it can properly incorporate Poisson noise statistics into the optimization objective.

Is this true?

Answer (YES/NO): NO